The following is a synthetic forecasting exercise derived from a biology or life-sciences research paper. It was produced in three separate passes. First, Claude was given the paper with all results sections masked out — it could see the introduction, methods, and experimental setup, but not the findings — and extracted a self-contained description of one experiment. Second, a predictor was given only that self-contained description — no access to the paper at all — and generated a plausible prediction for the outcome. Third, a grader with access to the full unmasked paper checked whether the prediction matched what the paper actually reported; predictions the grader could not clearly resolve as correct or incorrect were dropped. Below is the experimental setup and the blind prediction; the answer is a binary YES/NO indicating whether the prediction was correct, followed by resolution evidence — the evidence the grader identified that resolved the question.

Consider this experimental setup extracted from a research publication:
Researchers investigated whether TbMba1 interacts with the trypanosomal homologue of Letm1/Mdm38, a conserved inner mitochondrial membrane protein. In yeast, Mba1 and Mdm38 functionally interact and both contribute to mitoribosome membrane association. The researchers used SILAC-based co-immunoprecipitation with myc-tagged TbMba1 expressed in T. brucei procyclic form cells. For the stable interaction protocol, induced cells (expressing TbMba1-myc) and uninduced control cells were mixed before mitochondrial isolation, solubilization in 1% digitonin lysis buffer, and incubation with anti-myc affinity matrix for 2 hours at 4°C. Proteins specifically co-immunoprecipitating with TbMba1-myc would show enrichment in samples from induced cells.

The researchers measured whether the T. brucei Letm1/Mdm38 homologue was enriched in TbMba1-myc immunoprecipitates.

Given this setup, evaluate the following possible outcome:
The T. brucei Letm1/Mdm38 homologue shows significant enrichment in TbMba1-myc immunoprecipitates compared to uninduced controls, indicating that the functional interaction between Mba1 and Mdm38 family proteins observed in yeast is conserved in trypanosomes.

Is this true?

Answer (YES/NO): NO